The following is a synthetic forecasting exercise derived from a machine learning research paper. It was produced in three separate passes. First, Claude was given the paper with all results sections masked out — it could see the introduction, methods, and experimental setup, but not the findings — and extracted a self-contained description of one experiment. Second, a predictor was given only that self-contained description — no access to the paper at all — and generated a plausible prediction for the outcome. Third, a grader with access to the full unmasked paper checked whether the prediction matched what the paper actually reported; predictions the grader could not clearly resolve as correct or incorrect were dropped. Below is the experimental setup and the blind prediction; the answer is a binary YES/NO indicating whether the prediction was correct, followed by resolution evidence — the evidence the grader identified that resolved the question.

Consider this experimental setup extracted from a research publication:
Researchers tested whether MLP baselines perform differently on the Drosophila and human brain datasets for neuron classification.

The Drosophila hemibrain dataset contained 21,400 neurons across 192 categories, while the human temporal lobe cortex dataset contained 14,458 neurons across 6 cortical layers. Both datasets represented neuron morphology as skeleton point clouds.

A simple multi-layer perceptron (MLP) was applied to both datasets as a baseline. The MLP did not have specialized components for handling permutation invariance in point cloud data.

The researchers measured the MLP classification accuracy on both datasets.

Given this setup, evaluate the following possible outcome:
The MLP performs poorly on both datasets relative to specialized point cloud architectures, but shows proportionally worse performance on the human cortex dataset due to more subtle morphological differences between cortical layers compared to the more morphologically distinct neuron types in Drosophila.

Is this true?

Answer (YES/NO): NO